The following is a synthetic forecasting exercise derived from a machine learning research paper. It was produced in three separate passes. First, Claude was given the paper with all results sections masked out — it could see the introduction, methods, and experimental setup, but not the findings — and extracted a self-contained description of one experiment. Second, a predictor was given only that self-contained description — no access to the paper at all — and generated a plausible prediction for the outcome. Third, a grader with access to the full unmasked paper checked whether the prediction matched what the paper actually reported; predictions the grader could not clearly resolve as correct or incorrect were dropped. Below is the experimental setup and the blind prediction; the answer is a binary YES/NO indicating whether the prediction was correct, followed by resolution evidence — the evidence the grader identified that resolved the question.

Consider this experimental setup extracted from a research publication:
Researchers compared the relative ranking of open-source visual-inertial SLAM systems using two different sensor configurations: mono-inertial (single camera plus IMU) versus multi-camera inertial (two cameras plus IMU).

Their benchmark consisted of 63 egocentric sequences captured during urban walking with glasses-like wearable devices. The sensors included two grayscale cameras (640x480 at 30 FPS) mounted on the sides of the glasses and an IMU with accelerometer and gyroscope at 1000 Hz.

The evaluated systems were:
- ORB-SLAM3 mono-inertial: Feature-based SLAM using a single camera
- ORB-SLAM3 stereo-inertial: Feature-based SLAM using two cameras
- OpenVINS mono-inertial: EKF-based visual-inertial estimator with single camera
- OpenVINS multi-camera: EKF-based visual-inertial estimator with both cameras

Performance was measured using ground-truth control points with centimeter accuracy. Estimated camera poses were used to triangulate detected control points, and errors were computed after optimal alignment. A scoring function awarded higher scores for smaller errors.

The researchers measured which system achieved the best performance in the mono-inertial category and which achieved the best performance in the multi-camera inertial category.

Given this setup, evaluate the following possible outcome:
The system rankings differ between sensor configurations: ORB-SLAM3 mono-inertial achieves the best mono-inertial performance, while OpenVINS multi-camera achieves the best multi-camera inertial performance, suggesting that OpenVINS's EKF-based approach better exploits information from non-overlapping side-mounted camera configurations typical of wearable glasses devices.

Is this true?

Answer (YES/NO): YES